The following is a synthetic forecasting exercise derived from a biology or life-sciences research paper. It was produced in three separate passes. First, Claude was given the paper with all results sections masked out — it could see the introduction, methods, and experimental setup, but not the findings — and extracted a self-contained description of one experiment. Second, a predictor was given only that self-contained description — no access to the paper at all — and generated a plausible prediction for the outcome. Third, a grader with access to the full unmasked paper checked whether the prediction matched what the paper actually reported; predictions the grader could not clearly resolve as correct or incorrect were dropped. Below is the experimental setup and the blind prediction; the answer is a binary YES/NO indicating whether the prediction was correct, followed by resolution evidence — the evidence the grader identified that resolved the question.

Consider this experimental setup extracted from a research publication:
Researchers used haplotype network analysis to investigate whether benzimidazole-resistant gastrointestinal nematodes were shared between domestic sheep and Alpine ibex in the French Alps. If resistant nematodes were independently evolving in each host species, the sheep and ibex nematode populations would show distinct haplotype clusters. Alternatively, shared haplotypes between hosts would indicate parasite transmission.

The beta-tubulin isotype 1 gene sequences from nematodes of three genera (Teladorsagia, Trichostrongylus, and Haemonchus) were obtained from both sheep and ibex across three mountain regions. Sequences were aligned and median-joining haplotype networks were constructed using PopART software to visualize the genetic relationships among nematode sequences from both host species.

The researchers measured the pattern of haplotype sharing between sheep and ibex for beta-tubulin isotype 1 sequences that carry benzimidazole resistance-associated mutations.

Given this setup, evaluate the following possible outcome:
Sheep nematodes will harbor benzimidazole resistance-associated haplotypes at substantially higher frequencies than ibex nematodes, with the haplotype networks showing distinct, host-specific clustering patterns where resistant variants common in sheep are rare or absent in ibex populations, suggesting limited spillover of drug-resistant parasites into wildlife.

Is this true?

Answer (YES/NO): NO